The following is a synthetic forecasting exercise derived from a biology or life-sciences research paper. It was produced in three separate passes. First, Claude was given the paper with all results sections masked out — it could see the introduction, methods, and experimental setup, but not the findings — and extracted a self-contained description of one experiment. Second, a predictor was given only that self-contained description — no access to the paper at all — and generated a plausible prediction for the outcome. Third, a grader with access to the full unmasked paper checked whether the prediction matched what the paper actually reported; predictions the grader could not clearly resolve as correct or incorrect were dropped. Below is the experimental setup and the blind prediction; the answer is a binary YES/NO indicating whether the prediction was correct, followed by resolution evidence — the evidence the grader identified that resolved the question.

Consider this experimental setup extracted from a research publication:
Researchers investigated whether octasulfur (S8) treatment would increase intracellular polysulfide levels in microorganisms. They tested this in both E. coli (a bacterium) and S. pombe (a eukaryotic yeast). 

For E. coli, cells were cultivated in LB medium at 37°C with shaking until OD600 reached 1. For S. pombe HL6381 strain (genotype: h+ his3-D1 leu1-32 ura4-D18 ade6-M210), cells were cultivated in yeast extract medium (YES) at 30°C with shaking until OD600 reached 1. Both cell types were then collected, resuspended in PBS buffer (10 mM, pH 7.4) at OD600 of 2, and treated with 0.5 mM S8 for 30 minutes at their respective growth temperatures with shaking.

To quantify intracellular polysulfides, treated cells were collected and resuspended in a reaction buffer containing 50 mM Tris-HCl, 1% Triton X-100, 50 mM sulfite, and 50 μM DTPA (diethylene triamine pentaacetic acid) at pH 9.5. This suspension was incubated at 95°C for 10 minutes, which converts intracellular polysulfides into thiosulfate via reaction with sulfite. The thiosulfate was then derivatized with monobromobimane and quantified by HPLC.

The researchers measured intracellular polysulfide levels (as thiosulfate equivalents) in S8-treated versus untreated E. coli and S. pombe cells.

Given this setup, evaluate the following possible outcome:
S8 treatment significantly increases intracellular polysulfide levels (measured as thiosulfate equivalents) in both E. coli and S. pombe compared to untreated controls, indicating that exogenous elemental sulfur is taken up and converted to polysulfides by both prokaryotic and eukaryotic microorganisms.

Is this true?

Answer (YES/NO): YES